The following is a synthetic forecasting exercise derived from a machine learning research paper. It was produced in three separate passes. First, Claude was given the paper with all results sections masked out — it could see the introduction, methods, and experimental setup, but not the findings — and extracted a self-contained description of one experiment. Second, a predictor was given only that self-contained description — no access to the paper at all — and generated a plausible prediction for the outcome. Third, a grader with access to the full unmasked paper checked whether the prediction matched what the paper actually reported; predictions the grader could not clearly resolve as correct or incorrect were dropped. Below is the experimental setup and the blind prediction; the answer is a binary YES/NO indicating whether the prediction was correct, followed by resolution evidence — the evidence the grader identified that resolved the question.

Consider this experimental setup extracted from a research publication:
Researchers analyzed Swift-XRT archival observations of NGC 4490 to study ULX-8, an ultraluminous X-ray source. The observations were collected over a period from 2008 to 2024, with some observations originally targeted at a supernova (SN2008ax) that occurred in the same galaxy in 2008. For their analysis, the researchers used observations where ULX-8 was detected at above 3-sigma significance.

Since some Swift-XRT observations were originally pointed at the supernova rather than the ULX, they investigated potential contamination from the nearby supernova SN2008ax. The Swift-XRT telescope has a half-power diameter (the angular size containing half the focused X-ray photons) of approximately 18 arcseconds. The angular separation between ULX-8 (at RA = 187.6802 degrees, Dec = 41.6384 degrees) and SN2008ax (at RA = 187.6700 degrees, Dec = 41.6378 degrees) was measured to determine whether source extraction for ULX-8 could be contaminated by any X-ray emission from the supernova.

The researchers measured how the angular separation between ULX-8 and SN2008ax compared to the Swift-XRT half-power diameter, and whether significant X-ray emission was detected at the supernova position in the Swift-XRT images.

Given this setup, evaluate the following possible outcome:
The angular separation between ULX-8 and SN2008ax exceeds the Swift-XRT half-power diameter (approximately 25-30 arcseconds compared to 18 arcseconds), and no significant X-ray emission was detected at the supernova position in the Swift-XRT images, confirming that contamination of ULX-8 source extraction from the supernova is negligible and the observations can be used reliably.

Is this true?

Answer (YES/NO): YES